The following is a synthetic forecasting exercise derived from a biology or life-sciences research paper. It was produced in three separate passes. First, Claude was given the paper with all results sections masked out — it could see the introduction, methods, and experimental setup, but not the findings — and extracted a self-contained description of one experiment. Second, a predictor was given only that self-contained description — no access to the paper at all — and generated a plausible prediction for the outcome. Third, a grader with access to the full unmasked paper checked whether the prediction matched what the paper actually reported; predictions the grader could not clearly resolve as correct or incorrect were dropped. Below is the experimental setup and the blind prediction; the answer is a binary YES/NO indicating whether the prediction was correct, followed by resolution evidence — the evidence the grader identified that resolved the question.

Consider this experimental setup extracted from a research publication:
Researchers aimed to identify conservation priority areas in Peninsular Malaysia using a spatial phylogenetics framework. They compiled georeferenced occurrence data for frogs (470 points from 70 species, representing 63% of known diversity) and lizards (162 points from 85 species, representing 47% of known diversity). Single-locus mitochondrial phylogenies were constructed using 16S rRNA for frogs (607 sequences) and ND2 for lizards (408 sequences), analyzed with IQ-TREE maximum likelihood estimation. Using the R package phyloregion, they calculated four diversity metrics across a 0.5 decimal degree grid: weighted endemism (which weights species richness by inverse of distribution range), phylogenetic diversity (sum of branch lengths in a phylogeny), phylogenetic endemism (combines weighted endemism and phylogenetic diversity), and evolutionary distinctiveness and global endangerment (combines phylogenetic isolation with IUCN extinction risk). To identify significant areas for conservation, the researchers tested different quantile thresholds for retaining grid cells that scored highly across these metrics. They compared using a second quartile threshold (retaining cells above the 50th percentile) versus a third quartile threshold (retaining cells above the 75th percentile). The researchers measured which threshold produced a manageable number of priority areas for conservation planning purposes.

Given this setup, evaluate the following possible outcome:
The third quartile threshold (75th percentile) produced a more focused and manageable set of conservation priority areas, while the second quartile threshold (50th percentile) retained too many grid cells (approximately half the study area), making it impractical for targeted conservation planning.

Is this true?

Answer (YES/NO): NO